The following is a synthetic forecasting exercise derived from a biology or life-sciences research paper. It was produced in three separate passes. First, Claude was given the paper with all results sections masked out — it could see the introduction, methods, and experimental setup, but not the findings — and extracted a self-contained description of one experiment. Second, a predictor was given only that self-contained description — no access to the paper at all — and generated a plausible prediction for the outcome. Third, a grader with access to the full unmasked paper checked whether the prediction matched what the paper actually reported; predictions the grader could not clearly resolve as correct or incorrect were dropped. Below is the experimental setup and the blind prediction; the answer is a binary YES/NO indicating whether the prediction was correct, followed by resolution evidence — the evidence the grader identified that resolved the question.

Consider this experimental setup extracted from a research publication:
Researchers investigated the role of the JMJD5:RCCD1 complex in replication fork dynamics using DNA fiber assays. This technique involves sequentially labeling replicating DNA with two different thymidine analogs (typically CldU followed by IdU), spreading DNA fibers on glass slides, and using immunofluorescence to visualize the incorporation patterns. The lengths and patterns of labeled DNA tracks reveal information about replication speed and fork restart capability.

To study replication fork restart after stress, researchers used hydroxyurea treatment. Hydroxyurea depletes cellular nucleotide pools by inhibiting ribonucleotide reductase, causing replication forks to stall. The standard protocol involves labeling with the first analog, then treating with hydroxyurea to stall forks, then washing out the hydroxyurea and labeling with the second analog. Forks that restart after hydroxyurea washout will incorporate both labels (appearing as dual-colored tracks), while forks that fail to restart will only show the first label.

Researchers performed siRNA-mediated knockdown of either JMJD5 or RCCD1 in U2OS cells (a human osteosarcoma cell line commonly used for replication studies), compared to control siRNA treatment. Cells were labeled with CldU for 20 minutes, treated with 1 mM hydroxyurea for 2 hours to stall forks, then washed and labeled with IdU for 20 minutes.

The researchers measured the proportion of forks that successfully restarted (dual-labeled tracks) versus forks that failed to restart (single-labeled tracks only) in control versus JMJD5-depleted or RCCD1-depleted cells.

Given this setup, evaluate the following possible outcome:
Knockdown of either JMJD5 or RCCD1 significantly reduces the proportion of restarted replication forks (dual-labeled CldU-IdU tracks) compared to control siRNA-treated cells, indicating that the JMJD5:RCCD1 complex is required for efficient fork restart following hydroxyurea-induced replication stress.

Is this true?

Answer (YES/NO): YES